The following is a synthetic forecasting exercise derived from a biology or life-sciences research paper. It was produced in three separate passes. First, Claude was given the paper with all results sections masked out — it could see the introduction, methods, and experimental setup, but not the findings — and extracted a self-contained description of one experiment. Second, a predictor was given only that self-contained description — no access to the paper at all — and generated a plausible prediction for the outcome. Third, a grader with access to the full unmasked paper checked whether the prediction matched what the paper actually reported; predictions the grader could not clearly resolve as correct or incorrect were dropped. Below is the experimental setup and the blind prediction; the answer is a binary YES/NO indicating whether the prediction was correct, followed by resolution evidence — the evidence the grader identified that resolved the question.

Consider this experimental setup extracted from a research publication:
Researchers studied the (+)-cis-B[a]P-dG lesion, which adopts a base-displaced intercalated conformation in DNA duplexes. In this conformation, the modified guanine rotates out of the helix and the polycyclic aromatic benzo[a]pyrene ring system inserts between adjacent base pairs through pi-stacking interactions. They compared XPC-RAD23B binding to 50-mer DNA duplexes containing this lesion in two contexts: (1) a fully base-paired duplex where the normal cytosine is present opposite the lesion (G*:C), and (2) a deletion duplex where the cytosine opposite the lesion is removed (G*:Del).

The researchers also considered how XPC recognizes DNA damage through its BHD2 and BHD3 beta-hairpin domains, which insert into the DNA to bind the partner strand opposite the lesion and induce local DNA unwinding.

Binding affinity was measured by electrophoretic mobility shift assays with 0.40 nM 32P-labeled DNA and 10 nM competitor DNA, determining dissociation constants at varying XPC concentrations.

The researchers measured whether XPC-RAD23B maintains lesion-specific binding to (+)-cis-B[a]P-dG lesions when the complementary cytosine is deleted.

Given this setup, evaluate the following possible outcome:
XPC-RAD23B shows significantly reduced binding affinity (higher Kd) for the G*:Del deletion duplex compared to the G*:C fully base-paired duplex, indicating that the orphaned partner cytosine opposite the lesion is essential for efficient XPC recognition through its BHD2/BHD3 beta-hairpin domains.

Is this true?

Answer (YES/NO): YES